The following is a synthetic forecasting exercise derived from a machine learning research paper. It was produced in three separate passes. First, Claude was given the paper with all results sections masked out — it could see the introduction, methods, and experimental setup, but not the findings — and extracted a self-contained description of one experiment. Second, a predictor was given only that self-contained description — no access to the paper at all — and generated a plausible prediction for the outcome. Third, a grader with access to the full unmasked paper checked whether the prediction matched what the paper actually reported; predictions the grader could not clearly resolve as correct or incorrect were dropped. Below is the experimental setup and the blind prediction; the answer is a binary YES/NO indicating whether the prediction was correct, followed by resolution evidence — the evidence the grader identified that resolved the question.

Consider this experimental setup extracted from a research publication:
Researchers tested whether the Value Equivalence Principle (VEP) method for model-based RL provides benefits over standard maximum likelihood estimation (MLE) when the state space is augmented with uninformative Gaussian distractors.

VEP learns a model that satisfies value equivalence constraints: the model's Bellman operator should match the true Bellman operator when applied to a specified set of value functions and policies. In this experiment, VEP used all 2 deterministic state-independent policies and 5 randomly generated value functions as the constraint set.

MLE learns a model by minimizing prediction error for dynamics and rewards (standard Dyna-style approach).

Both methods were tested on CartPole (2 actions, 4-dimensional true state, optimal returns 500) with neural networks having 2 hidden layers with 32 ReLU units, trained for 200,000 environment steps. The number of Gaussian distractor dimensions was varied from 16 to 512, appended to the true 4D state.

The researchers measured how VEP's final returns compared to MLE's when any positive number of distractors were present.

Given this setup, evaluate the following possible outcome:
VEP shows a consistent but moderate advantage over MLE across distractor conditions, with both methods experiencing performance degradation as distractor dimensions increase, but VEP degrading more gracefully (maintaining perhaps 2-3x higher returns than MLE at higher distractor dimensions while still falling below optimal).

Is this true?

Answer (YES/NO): NO